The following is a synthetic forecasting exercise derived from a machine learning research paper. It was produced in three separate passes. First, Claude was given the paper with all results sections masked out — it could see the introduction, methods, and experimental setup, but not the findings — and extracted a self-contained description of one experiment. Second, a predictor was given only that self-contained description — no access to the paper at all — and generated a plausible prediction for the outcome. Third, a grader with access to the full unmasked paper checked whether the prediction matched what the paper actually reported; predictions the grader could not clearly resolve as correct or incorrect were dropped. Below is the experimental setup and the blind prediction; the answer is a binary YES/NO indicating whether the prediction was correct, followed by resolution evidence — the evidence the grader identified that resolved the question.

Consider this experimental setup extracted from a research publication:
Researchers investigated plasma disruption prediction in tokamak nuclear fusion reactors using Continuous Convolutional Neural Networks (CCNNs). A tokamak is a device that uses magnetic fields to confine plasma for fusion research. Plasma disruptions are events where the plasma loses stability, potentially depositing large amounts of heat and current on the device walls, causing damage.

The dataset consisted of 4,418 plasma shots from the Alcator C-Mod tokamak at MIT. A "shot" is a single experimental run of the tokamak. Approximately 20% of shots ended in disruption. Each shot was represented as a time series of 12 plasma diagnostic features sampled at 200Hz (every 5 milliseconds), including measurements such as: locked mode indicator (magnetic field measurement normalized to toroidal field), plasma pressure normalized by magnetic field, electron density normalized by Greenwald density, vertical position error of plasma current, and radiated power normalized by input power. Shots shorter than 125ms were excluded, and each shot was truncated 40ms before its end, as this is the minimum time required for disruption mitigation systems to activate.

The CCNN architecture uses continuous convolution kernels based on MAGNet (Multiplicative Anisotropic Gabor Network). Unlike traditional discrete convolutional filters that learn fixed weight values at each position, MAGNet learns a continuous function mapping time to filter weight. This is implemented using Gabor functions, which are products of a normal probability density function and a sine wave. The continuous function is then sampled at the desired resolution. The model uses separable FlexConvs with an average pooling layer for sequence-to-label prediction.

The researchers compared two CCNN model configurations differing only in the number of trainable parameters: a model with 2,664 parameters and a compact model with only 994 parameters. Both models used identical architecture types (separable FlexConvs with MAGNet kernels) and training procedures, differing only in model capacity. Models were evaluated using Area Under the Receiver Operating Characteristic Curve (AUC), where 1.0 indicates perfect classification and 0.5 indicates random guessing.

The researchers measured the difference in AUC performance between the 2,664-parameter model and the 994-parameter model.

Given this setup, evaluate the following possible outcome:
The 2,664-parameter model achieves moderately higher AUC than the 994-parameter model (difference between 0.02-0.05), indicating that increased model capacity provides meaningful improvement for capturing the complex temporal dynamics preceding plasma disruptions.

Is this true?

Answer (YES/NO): NO